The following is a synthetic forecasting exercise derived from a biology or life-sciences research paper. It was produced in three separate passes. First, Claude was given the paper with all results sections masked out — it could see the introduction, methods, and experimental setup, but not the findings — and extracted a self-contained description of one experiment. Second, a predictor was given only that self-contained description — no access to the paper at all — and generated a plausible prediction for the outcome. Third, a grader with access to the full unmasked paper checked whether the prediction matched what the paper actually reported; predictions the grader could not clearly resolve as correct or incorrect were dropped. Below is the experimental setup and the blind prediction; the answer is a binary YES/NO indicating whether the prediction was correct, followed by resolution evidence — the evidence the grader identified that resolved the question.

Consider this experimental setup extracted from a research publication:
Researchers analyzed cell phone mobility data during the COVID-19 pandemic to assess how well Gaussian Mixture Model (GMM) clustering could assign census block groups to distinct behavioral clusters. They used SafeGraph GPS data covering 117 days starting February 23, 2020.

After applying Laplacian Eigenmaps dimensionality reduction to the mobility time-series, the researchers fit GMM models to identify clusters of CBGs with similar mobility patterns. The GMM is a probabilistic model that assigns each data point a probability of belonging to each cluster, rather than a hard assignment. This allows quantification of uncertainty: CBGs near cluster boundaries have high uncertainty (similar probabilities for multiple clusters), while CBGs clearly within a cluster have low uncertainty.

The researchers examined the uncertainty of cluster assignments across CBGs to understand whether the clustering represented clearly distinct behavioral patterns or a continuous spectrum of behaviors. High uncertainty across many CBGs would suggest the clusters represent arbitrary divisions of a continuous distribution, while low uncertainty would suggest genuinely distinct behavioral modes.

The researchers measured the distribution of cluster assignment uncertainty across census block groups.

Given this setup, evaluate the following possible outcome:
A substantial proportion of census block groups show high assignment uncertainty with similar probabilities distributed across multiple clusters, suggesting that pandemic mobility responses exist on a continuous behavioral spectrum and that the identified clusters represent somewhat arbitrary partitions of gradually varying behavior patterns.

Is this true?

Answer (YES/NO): NO